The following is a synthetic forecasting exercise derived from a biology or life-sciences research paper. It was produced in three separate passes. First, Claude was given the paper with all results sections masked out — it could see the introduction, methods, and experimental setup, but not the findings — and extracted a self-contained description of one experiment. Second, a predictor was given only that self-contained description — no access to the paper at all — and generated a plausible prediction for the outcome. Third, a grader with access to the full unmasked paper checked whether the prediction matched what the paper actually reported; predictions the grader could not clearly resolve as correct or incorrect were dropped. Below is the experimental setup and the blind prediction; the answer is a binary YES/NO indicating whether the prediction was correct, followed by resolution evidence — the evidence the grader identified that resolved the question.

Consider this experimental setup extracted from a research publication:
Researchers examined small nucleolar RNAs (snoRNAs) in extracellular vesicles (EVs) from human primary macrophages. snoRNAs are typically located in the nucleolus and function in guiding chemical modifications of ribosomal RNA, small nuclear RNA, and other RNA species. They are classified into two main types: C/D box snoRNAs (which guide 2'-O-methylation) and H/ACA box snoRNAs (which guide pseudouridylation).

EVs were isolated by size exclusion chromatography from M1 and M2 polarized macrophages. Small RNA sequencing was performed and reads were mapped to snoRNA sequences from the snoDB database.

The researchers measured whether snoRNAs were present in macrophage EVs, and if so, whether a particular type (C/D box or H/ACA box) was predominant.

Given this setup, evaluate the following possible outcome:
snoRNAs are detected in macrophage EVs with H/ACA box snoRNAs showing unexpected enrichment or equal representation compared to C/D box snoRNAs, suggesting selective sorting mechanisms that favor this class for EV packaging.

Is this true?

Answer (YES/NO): NO